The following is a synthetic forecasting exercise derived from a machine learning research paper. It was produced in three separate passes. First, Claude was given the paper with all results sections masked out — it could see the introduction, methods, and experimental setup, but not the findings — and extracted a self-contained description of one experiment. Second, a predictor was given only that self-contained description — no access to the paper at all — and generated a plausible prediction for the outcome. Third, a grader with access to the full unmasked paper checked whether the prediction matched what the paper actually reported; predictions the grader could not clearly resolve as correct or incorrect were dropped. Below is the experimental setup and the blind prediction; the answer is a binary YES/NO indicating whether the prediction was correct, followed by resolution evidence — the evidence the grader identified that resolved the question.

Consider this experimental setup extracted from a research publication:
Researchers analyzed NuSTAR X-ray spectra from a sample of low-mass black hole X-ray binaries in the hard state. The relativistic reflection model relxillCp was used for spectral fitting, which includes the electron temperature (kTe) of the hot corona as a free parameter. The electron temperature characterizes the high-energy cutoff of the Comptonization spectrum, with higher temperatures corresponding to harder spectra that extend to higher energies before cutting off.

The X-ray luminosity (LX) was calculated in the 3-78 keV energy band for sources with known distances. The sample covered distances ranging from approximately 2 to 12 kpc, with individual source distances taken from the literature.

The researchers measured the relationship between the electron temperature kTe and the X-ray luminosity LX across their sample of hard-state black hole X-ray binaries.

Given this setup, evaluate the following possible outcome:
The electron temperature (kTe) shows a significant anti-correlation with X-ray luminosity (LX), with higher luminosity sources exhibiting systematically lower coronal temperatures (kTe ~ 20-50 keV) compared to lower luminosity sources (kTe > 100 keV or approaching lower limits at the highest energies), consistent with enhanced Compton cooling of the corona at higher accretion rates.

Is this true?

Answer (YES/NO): NO